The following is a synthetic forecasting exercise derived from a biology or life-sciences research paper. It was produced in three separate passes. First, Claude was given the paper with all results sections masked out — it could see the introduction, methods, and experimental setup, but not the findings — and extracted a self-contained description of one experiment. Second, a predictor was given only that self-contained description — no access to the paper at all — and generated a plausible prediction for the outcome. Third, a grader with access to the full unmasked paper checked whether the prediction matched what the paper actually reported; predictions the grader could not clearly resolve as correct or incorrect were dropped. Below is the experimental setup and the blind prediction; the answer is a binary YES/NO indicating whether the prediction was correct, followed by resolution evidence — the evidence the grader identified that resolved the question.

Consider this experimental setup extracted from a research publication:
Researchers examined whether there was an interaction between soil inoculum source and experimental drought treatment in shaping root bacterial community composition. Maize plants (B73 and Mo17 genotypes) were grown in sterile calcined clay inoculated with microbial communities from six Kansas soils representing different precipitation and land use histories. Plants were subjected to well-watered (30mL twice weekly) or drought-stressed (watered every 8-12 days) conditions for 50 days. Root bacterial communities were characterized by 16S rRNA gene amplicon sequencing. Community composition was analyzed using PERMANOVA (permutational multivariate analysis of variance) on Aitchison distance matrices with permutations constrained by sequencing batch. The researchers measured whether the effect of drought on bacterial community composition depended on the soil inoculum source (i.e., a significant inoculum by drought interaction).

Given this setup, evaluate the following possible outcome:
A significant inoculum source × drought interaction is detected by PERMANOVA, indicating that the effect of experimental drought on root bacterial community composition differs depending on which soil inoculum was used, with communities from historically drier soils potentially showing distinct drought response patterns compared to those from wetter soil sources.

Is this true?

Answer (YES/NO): NO